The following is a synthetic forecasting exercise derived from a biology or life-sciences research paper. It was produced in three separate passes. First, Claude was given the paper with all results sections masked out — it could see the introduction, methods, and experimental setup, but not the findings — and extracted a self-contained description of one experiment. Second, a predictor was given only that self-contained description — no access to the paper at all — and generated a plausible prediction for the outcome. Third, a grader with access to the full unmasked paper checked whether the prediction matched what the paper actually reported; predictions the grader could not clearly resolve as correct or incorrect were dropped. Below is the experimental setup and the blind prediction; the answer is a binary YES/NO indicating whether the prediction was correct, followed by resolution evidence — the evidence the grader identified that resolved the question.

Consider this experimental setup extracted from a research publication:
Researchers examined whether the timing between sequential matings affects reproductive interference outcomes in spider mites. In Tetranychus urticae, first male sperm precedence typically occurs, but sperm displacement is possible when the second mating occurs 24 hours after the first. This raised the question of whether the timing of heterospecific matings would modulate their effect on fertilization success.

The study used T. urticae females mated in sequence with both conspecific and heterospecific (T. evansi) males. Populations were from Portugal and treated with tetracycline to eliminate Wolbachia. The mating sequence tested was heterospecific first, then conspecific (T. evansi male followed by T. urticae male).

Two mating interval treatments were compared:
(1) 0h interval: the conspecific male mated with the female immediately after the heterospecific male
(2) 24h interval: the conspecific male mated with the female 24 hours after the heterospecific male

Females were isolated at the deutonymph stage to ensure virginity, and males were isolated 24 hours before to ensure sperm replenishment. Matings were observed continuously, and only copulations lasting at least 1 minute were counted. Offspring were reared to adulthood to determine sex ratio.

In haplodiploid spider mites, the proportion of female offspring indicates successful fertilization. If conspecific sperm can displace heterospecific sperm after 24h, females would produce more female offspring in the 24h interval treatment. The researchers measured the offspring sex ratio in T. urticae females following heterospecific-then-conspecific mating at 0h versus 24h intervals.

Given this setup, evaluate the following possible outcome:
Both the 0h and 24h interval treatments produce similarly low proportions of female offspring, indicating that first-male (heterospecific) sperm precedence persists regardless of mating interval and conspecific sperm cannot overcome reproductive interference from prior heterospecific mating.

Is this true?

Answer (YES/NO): NO